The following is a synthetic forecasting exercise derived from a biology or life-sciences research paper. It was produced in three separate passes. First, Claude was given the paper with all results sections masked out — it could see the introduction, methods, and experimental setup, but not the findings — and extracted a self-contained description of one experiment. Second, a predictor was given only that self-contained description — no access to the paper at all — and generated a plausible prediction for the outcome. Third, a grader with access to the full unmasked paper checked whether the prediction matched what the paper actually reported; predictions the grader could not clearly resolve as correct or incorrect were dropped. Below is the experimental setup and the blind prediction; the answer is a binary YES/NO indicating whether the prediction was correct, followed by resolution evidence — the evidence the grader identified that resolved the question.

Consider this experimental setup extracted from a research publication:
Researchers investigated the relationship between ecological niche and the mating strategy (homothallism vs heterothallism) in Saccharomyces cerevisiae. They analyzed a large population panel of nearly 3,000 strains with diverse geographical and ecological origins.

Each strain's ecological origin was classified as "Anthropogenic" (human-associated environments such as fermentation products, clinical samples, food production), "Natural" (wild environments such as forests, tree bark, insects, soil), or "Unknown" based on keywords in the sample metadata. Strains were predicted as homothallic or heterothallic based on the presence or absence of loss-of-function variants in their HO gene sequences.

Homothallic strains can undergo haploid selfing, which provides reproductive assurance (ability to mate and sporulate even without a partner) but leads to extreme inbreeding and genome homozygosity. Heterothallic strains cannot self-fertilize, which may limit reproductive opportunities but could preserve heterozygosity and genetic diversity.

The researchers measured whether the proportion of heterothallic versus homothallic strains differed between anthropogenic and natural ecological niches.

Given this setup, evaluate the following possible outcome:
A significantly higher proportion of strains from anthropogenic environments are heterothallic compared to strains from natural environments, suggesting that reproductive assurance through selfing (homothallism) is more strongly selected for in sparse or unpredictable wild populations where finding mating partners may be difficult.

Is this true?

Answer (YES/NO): YES